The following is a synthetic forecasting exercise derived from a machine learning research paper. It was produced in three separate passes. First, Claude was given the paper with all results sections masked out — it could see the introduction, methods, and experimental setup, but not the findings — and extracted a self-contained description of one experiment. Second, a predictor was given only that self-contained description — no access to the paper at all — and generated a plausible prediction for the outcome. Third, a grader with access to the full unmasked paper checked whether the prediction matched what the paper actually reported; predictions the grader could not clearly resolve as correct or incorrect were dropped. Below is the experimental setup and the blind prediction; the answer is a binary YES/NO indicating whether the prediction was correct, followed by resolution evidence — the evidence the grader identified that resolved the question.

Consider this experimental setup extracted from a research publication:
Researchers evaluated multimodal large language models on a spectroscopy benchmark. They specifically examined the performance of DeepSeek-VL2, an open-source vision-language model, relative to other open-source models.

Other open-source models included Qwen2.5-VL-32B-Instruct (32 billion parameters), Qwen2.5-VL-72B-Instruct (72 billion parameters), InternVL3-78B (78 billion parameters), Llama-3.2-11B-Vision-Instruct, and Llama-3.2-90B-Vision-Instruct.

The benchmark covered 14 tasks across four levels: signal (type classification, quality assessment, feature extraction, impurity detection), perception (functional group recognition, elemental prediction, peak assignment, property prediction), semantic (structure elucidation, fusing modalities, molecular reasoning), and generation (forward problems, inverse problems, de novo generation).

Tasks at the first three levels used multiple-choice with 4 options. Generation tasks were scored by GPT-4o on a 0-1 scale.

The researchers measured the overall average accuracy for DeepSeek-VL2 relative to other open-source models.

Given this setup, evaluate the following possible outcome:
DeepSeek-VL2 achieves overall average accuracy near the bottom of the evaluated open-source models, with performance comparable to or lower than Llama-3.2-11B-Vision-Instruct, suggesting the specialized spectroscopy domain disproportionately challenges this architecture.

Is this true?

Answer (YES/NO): NO